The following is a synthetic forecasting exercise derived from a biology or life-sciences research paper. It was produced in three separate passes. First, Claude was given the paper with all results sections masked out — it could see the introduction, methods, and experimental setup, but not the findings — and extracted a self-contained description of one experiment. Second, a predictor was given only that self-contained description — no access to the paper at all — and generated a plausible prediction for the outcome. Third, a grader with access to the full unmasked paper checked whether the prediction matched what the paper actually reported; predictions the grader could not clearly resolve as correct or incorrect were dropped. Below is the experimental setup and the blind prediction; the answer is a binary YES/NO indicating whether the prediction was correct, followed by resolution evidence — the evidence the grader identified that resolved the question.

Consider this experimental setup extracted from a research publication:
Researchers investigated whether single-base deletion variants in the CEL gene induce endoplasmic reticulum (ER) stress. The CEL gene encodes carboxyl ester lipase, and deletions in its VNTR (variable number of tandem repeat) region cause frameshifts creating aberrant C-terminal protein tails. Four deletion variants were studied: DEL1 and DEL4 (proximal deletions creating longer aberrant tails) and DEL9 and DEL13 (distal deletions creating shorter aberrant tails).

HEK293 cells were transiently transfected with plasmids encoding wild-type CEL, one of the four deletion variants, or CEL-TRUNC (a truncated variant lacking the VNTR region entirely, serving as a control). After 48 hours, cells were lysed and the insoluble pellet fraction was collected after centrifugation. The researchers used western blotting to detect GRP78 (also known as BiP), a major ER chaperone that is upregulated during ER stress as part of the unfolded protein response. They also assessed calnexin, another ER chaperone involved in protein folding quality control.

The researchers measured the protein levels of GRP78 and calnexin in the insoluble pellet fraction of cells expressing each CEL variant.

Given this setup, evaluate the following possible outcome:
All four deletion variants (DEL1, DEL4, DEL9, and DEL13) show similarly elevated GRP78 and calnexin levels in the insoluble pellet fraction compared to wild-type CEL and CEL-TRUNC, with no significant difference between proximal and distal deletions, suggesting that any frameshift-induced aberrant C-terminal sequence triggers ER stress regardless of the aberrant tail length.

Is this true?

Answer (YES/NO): NO